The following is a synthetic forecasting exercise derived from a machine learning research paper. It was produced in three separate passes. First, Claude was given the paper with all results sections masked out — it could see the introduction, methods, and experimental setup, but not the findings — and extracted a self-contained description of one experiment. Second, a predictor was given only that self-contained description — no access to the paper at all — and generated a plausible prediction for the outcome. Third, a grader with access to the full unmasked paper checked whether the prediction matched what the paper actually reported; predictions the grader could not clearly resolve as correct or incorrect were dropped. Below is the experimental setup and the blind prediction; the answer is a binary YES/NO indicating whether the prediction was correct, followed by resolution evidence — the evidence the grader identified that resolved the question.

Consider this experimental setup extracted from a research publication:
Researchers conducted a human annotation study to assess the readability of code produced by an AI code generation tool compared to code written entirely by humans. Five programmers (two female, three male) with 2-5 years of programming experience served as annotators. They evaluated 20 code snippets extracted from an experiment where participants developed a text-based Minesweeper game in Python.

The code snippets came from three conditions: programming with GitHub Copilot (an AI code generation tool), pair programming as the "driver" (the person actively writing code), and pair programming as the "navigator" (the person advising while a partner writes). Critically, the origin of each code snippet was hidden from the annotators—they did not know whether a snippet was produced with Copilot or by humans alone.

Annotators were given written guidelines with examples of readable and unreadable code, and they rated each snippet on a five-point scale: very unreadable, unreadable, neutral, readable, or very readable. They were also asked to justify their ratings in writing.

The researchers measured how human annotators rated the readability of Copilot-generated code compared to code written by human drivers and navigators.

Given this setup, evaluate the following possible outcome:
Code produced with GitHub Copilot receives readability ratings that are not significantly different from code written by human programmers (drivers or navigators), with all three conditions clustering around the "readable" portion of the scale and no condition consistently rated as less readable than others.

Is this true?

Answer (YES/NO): NO